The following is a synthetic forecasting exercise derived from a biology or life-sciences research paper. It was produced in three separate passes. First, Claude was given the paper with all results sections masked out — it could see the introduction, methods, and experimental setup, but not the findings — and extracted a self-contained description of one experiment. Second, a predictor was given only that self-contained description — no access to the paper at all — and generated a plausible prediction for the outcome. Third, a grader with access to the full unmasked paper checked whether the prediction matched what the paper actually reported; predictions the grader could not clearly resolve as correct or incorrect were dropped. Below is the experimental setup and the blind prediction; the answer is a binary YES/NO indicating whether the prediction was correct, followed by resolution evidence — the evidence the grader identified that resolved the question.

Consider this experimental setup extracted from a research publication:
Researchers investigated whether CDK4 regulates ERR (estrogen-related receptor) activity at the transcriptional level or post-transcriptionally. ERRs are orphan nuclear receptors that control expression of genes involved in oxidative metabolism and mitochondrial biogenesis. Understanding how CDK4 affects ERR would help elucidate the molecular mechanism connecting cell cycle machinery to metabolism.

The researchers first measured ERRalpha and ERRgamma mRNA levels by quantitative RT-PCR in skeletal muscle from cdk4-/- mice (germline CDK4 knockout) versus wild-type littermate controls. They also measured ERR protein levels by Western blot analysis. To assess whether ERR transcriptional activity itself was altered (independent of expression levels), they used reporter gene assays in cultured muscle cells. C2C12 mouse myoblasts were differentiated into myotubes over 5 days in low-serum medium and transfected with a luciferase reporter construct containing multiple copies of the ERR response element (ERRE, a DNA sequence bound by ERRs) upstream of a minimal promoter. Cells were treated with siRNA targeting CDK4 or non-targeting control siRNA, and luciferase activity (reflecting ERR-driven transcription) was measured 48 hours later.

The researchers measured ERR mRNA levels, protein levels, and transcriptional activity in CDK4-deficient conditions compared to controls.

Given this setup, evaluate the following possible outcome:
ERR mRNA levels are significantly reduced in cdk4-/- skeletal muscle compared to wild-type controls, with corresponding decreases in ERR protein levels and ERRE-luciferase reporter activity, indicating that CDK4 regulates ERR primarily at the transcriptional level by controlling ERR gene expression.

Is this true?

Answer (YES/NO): NO